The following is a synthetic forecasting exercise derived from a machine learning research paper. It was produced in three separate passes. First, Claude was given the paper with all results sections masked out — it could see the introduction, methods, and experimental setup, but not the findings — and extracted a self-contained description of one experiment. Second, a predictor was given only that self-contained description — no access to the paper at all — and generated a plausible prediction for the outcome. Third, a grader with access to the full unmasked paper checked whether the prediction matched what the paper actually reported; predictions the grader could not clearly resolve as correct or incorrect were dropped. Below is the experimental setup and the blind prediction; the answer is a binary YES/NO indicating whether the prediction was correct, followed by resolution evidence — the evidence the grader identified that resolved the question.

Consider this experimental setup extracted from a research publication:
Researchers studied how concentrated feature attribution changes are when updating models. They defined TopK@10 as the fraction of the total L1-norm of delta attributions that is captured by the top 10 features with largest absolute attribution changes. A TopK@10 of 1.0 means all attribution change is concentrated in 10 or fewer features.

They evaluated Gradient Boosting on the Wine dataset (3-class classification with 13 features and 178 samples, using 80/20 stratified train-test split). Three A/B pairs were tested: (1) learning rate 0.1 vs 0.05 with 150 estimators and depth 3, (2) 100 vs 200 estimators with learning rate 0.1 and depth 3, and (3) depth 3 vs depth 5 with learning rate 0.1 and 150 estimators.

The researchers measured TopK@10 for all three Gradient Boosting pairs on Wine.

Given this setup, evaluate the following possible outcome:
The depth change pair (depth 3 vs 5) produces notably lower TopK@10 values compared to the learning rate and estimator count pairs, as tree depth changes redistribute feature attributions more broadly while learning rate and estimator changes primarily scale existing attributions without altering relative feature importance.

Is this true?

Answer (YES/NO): NO